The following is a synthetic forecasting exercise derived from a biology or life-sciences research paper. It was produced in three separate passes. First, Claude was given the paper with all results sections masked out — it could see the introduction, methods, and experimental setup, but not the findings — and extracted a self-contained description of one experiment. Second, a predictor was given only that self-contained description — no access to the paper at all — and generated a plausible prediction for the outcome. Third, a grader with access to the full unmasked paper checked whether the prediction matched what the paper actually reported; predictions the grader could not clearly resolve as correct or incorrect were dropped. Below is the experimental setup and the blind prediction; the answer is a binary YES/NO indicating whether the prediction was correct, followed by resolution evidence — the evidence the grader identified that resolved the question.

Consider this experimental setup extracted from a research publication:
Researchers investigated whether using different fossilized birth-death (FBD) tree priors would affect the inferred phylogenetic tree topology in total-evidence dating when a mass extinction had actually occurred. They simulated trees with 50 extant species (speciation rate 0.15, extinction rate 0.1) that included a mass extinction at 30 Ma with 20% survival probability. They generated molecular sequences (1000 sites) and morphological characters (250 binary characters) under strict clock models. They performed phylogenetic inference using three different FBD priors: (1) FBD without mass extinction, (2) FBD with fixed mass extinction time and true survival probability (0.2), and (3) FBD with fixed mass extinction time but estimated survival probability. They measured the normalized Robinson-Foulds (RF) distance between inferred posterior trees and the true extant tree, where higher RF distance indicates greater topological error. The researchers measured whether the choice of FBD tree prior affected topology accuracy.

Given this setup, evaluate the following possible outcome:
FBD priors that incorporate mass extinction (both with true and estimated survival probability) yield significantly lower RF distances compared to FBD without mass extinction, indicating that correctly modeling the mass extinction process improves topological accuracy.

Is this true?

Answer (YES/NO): NO